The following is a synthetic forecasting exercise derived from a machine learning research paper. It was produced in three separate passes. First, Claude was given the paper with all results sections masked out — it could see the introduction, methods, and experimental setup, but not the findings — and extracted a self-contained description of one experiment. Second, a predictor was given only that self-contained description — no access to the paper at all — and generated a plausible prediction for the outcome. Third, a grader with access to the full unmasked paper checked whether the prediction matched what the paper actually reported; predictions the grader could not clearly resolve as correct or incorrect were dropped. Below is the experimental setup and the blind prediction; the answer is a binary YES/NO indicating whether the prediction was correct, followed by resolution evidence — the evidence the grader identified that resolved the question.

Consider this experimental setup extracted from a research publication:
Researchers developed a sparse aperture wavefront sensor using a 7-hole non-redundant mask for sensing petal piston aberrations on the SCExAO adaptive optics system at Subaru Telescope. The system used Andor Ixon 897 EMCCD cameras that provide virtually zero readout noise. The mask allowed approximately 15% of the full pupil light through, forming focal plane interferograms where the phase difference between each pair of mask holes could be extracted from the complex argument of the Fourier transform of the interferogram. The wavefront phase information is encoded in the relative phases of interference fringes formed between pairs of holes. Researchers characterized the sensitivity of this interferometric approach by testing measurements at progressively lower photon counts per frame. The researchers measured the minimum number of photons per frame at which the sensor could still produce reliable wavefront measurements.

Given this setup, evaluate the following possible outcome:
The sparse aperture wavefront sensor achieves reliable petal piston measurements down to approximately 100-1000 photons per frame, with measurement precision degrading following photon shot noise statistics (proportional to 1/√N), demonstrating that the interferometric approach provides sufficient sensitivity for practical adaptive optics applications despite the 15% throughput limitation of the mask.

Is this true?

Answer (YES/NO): YES